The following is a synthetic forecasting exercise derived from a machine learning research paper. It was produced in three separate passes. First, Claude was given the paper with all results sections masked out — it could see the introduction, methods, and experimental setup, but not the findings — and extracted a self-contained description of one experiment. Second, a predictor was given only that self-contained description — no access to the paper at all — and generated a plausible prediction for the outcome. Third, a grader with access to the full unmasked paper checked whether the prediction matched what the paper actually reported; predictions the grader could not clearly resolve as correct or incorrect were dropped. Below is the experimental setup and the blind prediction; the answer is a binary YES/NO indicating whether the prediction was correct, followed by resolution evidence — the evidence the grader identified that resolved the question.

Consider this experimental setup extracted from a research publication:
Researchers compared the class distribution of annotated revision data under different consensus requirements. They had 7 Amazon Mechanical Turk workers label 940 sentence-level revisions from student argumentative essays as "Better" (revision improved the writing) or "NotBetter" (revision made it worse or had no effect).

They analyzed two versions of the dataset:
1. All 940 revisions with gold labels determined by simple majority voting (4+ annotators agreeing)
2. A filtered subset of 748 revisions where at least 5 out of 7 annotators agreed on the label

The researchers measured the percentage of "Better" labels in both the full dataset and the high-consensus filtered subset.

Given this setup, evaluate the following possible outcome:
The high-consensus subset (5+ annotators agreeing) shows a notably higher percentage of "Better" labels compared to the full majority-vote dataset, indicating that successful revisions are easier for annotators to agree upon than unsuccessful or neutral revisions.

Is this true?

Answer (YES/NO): YES